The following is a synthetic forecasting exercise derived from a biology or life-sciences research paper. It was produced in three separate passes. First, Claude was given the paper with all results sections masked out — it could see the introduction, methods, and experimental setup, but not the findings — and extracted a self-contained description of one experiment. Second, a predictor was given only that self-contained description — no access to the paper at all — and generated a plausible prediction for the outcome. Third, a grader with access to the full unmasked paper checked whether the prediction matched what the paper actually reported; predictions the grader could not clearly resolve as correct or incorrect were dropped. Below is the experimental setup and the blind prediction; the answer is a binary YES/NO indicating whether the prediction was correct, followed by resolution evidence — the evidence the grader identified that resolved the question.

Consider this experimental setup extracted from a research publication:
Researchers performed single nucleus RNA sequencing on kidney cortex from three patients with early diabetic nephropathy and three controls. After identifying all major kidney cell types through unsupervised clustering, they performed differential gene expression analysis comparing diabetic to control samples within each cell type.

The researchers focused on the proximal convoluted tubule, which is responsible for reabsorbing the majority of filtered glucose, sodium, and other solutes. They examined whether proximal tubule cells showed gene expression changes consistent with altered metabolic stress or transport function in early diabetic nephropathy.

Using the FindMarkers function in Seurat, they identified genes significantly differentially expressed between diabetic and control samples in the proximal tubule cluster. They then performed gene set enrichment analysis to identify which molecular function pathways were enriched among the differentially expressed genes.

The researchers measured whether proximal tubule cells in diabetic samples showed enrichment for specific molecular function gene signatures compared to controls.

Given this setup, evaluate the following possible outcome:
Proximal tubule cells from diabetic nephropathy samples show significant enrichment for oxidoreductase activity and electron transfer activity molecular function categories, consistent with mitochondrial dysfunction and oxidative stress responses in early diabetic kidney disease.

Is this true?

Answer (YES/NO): NO